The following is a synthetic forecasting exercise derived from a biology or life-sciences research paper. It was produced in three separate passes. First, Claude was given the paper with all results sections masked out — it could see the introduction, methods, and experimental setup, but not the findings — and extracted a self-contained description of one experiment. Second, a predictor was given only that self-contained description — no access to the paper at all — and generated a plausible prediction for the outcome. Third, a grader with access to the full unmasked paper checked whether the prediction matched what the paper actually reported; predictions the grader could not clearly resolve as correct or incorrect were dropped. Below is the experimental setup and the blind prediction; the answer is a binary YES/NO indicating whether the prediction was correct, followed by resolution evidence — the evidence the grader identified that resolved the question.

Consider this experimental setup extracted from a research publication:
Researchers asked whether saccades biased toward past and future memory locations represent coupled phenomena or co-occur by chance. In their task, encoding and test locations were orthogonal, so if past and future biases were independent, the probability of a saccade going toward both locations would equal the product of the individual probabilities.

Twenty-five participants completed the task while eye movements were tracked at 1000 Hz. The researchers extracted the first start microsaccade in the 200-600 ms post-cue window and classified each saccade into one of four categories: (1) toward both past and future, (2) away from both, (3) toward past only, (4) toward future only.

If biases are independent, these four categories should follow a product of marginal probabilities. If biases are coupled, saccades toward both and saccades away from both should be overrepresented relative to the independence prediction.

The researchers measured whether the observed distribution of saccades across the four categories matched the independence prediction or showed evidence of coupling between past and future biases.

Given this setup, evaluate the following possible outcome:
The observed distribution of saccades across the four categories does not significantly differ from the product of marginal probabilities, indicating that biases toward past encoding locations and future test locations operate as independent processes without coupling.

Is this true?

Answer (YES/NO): NO